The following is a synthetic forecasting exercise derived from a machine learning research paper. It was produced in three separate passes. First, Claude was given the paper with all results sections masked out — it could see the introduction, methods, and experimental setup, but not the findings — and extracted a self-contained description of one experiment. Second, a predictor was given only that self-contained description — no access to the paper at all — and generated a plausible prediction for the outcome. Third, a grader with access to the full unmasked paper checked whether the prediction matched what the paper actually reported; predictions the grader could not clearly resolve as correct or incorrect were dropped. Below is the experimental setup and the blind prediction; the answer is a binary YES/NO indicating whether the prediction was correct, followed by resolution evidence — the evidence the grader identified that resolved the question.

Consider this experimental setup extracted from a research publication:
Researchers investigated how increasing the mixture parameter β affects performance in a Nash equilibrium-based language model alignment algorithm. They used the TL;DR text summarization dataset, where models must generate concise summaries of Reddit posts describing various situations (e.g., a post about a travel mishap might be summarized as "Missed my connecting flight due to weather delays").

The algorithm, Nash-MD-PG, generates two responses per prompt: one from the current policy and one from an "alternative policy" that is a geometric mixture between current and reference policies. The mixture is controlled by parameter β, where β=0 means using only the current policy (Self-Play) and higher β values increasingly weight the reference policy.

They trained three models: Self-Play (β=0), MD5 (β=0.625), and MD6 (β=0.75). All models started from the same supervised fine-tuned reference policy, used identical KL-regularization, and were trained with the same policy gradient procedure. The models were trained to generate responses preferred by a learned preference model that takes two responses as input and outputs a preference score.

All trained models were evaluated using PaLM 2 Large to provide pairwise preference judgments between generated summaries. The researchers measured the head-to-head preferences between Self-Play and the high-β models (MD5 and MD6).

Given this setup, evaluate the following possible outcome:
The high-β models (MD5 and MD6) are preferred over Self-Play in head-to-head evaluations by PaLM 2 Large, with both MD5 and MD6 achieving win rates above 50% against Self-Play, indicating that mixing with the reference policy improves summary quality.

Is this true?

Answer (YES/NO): NO